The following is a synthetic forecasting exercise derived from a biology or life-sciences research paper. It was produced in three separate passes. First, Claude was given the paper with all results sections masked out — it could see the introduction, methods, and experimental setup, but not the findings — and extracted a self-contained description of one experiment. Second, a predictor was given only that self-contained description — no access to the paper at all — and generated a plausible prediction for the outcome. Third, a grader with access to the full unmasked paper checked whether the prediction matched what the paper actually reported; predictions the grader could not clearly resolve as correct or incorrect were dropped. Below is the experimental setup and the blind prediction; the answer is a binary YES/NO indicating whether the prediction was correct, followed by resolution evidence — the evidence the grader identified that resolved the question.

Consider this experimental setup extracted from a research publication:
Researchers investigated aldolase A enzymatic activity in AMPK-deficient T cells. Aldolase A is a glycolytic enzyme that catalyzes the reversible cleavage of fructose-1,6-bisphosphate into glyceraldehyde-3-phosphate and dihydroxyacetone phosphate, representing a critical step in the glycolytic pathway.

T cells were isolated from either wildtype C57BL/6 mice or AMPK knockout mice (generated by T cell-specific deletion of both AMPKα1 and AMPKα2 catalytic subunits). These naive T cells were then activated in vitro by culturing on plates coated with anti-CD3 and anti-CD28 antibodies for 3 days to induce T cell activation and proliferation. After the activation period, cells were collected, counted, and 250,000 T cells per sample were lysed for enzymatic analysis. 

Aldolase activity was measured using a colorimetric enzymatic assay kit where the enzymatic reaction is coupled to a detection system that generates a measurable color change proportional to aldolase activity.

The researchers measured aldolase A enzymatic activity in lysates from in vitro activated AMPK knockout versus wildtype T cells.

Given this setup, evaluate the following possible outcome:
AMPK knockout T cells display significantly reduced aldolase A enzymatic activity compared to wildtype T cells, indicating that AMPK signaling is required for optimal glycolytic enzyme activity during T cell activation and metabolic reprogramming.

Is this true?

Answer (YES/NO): YES